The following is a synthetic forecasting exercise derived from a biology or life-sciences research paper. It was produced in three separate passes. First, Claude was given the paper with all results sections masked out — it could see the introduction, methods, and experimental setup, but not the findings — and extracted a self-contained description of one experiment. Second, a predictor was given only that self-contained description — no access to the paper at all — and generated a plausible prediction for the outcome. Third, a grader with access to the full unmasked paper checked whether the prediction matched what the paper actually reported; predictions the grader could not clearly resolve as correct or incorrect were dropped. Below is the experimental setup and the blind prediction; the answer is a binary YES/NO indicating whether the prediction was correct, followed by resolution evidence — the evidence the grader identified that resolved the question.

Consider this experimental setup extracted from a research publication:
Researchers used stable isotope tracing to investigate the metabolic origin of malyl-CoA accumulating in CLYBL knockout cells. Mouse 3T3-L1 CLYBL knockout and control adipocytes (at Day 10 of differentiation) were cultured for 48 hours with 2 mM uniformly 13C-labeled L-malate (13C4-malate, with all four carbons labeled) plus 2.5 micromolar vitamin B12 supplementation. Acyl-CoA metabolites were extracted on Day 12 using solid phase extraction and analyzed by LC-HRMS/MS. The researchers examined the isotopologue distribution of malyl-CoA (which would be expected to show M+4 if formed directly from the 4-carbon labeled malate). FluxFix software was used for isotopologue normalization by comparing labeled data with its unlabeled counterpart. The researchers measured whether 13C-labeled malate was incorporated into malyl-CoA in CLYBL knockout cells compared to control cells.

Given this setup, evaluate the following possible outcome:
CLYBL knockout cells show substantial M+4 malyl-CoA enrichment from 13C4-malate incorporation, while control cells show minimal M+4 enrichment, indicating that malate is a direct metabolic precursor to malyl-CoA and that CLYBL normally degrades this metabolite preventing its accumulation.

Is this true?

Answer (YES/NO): YES